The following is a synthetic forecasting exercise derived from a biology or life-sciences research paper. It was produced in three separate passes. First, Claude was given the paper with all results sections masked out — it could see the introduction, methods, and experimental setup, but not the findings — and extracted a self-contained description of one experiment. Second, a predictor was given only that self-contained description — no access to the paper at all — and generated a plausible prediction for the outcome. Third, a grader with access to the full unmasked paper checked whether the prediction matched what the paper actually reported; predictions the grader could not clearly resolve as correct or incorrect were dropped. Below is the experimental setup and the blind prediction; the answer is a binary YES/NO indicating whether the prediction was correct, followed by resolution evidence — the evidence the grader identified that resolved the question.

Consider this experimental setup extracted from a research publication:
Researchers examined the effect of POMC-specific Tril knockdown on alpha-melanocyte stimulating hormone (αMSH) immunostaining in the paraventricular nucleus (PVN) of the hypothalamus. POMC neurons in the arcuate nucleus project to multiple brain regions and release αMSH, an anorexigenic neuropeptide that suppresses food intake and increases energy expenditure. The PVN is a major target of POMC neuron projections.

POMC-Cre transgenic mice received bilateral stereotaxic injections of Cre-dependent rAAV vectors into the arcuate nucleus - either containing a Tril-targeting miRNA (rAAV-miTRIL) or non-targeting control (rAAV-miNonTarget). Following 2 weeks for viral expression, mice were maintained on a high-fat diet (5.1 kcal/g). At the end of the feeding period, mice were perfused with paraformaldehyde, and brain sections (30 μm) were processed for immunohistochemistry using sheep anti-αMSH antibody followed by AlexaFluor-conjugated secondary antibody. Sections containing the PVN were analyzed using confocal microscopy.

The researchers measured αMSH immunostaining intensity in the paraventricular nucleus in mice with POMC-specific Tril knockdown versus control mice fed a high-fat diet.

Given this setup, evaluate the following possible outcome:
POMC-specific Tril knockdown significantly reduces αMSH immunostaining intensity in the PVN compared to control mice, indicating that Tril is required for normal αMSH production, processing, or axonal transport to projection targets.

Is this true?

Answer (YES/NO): NO